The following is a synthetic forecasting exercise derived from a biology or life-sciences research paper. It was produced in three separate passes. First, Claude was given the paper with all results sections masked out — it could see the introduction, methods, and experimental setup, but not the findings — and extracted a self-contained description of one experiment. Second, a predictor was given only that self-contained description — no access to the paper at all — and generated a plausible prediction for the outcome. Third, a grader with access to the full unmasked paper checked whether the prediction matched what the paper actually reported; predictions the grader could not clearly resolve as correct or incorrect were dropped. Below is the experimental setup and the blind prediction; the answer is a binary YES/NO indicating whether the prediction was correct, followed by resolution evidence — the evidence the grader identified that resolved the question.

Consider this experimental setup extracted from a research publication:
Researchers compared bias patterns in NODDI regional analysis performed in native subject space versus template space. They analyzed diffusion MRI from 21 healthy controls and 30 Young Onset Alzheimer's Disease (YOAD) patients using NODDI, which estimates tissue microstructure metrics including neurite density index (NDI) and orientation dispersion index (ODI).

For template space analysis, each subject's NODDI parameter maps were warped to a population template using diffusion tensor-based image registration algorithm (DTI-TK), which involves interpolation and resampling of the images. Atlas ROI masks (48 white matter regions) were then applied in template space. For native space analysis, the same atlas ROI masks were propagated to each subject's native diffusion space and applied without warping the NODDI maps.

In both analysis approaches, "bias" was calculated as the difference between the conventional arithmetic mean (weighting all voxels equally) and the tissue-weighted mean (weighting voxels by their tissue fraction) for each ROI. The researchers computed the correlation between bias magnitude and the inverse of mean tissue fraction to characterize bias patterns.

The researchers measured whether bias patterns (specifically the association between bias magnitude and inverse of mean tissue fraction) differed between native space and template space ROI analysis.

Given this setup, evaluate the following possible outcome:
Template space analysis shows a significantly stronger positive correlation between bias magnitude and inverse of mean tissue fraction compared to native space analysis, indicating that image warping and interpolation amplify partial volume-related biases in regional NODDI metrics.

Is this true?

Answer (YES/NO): NO